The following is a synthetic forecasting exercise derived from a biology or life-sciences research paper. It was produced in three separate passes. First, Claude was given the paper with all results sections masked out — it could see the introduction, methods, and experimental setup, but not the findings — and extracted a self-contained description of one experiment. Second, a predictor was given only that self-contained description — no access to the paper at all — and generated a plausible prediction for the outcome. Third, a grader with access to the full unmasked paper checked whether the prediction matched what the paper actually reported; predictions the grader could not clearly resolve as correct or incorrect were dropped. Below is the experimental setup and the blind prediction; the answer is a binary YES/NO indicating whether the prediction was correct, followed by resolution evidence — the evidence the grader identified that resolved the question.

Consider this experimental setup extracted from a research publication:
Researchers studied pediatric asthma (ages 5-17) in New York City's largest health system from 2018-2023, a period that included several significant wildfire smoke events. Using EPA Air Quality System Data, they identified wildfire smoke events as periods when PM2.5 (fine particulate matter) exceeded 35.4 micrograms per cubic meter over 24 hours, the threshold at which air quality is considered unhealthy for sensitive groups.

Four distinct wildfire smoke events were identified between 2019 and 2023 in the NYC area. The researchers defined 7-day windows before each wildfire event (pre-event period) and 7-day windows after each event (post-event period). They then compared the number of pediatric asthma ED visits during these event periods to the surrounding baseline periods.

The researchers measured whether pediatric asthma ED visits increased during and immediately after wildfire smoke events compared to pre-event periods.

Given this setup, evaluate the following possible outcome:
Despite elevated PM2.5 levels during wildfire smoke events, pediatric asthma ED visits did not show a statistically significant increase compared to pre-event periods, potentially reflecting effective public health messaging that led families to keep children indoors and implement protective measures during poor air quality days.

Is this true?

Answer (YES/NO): YES